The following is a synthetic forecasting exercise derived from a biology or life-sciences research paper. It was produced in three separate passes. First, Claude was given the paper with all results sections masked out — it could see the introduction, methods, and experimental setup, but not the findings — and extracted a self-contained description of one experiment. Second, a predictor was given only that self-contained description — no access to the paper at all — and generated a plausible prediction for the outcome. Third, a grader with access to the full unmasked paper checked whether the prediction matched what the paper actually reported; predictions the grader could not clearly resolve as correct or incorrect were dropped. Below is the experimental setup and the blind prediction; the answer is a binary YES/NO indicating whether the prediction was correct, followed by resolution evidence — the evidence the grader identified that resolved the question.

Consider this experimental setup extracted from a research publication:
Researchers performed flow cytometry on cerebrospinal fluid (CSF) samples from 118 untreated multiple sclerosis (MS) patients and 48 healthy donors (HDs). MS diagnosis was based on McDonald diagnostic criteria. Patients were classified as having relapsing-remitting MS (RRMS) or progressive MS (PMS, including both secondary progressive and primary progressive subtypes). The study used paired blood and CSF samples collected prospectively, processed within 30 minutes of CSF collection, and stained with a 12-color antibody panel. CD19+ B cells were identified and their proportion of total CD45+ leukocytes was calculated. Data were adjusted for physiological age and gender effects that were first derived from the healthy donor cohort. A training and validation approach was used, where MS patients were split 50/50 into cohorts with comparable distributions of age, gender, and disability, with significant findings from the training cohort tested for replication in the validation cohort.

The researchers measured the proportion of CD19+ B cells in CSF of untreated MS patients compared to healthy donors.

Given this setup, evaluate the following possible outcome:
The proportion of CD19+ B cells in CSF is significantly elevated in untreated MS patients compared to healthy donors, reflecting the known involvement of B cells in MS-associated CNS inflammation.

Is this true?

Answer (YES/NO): YES